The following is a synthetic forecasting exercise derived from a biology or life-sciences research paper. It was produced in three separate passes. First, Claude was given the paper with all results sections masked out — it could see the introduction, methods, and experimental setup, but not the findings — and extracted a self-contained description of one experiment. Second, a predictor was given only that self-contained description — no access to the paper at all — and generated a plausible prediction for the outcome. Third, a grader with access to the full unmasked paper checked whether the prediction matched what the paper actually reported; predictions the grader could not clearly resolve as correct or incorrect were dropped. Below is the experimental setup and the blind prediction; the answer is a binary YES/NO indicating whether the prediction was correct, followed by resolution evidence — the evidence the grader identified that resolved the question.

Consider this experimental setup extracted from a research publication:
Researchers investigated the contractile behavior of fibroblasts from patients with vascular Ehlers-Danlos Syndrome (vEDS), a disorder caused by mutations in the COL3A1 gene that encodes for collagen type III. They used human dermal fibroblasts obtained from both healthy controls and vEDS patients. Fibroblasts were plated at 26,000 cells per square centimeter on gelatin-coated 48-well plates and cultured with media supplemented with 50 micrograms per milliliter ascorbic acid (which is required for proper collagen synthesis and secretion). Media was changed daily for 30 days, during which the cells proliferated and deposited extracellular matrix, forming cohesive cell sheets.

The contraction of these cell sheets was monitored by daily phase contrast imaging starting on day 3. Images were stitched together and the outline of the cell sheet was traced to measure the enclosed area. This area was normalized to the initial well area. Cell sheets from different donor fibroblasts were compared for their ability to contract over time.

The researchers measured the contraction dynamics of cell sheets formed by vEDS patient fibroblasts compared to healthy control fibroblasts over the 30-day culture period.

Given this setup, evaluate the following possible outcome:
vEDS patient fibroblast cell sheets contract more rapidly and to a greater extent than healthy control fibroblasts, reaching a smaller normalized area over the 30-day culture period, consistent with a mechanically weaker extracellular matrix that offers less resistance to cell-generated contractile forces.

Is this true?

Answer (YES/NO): NO